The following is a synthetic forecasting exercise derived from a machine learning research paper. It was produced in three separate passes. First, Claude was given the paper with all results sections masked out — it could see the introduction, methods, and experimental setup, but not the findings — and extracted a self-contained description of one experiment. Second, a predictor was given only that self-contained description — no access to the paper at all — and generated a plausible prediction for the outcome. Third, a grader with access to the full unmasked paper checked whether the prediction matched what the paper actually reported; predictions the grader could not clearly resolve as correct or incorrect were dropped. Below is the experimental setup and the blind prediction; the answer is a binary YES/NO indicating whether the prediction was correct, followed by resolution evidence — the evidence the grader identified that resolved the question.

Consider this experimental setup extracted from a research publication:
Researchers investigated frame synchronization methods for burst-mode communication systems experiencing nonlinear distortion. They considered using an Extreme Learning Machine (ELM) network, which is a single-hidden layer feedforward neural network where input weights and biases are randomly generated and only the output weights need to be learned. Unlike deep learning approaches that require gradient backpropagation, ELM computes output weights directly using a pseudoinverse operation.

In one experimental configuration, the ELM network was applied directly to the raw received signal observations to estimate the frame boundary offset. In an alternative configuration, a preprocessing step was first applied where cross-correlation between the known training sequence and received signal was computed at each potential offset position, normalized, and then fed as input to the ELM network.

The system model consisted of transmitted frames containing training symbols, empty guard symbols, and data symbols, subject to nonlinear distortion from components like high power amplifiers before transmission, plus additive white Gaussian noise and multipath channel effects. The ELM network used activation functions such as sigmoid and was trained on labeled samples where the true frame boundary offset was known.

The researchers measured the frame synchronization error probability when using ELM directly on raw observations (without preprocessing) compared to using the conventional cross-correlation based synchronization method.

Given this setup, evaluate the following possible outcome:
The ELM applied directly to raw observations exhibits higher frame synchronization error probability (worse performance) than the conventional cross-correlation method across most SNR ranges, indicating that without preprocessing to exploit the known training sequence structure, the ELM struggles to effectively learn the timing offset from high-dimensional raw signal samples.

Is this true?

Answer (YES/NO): YES